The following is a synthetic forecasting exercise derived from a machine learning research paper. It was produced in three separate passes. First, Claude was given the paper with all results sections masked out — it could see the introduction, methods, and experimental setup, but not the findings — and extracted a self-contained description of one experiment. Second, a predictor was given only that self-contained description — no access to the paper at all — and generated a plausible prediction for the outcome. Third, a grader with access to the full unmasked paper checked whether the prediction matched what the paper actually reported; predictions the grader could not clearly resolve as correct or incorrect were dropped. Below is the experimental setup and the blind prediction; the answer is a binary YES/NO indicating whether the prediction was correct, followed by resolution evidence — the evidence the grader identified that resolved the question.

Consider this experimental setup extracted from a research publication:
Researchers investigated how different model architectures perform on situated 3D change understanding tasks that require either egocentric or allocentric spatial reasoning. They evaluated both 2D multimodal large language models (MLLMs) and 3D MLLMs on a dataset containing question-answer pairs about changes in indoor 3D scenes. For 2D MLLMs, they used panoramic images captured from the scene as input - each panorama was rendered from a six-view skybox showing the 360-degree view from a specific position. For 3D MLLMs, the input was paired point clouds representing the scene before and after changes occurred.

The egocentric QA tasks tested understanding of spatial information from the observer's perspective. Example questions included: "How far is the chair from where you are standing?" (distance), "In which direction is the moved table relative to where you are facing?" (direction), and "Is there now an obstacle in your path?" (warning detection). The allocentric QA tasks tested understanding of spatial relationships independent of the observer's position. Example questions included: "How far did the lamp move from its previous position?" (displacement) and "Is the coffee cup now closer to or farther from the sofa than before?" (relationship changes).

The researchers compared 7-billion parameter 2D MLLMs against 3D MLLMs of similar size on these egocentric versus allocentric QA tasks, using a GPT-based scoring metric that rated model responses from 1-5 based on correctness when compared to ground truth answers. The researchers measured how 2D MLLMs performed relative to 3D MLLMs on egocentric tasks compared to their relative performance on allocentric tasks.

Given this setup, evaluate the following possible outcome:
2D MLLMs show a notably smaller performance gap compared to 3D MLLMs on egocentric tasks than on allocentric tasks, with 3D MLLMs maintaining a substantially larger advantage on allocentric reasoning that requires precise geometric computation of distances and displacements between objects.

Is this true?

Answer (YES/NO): NO